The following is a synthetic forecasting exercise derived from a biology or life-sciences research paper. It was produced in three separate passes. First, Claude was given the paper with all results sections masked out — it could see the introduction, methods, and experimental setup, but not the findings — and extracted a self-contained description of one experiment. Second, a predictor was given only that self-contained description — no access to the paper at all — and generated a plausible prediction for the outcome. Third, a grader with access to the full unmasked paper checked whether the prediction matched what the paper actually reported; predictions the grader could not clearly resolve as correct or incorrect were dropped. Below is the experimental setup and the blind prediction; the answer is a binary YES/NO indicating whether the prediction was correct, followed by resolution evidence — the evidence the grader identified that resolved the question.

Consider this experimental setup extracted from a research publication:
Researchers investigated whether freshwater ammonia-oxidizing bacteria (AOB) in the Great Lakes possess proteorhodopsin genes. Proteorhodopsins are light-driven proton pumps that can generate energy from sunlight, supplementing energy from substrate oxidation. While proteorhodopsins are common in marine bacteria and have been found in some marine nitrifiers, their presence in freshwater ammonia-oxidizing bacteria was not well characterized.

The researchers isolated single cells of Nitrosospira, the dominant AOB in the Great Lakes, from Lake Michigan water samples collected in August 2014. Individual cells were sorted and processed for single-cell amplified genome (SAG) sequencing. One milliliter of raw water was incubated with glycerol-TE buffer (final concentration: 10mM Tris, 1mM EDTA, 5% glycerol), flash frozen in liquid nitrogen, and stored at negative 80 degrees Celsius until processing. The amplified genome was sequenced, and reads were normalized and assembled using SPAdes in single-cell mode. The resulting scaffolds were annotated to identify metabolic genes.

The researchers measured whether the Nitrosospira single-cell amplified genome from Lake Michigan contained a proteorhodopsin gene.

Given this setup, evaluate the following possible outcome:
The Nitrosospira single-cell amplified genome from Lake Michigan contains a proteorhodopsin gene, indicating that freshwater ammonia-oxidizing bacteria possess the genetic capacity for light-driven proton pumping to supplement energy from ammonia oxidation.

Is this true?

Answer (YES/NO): YES